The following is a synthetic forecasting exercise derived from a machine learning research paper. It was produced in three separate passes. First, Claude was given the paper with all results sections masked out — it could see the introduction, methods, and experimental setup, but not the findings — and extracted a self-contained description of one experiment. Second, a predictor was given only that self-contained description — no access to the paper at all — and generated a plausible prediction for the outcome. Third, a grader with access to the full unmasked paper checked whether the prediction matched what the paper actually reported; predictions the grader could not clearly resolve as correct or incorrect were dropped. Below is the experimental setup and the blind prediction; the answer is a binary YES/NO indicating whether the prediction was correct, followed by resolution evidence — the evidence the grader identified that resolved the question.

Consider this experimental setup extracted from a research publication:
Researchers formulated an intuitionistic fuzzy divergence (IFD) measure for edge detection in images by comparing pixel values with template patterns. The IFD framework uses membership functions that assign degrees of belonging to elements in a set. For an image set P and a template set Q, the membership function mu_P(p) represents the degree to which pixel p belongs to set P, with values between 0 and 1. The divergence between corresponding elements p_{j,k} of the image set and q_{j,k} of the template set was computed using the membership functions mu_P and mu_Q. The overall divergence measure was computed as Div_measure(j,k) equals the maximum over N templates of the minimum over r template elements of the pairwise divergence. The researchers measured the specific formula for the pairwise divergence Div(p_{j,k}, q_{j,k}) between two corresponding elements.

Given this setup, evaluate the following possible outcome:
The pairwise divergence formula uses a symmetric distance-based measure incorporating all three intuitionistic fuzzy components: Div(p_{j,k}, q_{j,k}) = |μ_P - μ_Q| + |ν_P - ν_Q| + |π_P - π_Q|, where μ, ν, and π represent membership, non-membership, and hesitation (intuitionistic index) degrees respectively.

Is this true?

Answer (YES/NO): NO